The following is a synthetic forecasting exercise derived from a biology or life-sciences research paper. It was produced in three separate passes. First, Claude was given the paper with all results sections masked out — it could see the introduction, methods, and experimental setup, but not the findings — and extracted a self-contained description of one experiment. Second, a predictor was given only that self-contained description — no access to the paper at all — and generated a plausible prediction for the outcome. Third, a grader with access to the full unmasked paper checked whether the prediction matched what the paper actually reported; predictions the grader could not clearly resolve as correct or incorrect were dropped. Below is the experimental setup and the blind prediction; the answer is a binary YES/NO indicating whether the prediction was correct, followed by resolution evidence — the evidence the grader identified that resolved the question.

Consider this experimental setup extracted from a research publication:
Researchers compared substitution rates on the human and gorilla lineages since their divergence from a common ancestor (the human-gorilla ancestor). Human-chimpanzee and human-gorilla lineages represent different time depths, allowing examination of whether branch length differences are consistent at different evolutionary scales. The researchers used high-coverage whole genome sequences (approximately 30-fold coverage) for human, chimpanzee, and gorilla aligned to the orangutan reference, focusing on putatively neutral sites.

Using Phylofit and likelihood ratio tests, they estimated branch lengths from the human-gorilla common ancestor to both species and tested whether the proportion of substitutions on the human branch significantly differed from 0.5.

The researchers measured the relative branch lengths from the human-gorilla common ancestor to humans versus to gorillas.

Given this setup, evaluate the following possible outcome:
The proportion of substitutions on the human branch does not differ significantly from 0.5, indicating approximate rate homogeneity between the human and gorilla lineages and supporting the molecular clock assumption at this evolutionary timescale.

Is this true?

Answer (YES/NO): NO